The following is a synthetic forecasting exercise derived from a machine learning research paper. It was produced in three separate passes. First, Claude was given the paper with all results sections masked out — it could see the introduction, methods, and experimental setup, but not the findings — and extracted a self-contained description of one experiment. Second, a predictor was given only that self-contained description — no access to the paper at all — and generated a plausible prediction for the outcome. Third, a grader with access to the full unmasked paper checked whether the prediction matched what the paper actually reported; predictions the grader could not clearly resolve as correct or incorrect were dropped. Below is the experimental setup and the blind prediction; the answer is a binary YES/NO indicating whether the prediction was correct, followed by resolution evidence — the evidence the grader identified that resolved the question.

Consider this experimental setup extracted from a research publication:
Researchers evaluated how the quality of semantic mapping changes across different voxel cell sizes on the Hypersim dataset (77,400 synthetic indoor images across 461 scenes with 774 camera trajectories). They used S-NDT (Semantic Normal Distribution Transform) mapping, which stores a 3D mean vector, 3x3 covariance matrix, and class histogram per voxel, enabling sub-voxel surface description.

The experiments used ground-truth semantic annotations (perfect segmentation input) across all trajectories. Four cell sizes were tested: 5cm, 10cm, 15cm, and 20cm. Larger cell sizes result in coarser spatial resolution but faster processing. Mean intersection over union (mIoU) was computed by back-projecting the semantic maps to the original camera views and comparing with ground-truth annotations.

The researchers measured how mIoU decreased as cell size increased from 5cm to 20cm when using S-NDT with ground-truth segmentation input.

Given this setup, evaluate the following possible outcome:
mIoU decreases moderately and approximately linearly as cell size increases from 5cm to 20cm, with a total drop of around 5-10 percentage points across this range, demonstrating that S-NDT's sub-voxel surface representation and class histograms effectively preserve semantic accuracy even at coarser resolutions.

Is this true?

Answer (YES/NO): NO